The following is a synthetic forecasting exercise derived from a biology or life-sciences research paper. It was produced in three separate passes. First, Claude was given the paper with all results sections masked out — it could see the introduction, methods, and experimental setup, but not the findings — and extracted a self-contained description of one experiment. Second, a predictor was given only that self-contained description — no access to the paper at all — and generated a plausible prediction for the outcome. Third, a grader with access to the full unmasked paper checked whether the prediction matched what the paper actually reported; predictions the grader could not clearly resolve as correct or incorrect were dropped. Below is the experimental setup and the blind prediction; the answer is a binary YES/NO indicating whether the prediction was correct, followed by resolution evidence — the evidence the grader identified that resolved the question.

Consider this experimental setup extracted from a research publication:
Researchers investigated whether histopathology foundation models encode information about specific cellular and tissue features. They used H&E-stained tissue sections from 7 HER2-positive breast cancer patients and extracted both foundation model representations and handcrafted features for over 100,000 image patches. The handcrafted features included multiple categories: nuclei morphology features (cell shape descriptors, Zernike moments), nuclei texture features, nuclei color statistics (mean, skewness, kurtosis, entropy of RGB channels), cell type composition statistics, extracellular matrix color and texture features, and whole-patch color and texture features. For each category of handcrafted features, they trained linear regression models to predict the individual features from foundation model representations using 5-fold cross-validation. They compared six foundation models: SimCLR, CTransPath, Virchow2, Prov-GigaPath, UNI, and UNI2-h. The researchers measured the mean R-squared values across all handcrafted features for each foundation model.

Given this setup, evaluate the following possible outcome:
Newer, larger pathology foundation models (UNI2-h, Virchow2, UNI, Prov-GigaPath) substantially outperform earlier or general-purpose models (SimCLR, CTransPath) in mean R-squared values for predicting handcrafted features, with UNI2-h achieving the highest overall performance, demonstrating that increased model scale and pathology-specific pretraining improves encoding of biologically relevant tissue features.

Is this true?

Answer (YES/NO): NO